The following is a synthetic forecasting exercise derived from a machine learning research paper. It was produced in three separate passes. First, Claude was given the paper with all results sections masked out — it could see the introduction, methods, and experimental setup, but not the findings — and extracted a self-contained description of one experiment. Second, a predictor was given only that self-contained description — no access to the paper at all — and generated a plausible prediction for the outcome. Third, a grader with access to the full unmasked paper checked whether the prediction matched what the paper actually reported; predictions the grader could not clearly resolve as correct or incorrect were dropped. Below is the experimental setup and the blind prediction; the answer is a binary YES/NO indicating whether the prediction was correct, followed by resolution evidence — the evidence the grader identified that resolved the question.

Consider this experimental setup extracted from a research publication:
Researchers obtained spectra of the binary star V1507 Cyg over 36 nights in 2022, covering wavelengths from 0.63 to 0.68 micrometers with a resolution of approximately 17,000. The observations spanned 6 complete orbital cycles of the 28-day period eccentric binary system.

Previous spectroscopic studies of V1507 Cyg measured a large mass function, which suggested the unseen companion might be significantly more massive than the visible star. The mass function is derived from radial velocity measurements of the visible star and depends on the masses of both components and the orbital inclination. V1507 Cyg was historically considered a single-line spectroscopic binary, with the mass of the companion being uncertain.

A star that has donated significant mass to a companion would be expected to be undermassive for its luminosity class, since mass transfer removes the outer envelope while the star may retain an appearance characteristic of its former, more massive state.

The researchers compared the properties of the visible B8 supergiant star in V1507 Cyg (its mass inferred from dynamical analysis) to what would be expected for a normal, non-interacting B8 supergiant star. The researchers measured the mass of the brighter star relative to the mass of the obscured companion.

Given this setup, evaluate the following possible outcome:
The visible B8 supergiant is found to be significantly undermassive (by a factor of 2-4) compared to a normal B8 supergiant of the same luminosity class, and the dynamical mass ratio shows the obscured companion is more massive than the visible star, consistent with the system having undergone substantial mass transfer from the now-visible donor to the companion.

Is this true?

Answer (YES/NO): YES